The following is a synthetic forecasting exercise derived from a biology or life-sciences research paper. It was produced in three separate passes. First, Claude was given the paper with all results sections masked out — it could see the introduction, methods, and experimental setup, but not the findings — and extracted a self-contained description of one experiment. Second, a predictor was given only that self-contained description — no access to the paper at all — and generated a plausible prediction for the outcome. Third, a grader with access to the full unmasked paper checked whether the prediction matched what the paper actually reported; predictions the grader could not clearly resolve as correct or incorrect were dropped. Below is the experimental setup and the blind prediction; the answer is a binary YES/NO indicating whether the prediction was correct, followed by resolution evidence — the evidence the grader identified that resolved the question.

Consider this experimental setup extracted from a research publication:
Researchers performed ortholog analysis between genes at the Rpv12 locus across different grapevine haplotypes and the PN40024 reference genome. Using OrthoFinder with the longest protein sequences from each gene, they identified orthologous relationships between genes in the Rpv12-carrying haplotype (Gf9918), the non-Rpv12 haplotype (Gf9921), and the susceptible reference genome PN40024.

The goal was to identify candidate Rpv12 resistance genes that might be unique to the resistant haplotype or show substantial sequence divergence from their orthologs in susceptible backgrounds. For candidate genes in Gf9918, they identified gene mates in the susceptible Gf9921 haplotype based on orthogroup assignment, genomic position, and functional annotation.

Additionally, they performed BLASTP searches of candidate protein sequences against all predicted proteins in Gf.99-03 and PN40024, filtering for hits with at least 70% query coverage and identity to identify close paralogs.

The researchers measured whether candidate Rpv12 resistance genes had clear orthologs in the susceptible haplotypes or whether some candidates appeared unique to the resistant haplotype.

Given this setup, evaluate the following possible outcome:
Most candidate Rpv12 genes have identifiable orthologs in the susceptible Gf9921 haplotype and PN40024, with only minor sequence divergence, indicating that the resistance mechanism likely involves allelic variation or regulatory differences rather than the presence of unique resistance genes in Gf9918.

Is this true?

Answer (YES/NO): NO